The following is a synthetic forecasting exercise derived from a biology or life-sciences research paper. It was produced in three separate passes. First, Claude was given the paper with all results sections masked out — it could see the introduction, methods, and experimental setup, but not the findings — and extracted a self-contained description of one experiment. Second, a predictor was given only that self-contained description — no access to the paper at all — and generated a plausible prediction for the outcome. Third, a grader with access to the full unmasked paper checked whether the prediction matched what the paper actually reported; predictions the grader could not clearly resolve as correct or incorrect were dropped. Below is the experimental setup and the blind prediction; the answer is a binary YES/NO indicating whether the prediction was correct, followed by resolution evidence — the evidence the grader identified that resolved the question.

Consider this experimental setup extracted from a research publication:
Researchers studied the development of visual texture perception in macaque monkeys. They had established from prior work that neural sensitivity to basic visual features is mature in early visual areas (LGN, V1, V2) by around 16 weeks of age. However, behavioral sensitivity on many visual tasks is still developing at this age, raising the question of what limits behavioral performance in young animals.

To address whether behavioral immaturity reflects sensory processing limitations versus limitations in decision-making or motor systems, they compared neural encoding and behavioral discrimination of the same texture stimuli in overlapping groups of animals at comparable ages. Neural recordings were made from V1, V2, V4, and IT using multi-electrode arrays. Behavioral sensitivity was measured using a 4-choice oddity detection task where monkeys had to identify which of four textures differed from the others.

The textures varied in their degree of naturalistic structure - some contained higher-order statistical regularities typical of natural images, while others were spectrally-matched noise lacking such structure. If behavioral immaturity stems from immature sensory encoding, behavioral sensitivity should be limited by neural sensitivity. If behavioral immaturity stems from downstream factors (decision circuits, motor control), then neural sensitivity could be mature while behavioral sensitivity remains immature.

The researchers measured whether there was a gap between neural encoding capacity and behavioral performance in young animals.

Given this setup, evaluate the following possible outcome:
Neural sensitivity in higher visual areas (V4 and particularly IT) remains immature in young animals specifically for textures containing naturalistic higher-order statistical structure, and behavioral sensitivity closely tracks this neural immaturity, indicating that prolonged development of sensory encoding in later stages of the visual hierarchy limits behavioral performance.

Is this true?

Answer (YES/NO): NO